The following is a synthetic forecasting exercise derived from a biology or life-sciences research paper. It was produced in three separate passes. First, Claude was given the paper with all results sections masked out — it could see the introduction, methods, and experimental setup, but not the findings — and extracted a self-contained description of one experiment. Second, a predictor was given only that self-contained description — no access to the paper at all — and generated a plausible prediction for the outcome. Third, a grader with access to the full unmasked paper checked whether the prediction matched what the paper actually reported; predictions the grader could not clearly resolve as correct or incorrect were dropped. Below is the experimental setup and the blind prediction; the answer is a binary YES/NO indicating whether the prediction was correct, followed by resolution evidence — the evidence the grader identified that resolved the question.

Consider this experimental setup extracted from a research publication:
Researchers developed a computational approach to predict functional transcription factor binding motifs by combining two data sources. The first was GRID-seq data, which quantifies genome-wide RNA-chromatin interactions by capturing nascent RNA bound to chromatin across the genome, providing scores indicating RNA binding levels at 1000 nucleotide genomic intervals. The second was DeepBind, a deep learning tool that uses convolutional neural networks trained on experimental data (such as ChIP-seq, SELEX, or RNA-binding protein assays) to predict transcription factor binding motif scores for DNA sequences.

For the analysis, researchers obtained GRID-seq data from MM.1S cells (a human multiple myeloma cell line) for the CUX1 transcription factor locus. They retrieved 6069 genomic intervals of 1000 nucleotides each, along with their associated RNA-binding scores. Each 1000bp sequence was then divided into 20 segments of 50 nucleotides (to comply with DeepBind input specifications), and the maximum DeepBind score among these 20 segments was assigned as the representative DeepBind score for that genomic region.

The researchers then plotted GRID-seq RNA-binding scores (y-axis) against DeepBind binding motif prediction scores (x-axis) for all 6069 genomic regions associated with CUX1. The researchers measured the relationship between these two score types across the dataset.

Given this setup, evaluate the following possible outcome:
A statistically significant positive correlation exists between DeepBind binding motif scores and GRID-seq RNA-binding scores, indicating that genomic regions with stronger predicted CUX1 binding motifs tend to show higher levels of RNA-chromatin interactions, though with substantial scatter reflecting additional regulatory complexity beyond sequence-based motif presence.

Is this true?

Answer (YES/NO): NO